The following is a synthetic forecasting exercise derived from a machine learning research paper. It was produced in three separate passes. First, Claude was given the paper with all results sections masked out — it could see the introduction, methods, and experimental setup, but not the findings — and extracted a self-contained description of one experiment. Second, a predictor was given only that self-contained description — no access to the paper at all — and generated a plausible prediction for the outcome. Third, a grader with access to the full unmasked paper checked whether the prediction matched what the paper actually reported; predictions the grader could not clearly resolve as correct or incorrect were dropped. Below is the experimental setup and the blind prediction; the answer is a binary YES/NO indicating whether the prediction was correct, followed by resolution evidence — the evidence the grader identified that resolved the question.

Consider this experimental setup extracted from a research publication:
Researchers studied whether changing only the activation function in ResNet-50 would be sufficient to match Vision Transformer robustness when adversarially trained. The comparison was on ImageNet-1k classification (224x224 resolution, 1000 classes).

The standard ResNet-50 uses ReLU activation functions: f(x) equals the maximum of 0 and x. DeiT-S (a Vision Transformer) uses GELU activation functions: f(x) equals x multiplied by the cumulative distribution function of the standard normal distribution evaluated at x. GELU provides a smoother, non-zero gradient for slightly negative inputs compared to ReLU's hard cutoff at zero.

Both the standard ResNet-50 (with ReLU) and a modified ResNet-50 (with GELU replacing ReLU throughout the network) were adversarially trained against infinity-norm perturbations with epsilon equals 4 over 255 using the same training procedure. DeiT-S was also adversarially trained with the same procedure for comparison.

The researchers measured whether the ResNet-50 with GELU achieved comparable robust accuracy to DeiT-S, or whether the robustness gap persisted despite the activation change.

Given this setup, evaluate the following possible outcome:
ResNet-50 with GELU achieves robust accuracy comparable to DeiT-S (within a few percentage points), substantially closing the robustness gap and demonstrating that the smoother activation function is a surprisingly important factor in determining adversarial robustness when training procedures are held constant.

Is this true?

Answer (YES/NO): YES